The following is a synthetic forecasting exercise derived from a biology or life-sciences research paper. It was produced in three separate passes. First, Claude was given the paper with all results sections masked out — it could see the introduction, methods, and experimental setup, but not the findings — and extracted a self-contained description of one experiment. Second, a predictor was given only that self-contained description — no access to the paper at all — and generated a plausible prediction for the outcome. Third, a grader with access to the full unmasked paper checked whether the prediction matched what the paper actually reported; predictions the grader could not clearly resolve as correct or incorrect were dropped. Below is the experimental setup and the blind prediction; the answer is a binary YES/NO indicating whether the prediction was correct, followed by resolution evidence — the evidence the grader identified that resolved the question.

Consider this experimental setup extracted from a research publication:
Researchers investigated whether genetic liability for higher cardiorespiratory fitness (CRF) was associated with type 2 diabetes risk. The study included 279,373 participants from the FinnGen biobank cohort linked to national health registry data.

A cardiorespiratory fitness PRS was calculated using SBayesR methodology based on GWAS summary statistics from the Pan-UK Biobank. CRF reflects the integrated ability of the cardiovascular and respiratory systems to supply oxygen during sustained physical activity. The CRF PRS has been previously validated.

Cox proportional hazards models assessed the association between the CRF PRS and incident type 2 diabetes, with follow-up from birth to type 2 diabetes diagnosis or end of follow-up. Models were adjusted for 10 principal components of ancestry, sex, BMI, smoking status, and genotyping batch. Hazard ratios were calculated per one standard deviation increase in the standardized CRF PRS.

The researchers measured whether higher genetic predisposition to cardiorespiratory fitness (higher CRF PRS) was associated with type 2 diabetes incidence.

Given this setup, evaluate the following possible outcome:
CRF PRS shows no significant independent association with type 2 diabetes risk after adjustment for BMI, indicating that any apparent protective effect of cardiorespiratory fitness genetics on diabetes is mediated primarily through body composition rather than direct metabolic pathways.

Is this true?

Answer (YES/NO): NO